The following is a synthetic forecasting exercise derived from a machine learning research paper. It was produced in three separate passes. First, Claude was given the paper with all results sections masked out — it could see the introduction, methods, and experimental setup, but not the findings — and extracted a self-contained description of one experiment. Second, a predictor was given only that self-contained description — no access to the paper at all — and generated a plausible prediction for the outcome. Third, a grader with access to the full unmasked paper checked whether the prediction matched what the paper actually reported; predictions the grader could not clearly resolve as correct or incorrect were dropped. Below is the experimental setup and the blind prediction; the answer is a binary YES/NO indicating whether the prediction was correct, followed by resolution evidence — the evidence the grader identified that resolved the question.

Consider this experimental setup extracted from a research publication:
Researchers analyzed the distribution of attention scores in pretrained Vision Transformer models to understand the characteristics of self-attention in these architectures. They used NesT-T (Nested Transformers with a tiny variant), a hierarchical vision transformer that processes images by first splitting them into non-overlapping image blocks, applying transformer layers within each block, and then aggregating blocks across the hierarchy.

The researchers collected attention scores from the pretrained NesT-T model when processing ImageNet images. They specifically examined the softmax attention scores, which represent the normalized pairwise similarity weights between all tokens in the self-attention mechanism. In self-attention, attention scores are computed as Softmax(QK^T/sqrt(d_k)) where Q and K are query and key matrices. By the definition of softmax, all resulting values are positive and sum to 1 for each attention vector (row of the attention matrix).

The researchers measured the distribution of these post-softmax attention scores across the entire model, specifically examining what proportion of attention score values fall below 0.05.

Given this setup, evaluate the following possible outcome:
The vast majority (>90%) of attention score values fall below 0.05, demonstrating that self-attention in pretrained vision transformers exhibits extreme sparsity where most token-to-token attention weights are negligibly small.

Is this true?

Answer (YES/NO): YES